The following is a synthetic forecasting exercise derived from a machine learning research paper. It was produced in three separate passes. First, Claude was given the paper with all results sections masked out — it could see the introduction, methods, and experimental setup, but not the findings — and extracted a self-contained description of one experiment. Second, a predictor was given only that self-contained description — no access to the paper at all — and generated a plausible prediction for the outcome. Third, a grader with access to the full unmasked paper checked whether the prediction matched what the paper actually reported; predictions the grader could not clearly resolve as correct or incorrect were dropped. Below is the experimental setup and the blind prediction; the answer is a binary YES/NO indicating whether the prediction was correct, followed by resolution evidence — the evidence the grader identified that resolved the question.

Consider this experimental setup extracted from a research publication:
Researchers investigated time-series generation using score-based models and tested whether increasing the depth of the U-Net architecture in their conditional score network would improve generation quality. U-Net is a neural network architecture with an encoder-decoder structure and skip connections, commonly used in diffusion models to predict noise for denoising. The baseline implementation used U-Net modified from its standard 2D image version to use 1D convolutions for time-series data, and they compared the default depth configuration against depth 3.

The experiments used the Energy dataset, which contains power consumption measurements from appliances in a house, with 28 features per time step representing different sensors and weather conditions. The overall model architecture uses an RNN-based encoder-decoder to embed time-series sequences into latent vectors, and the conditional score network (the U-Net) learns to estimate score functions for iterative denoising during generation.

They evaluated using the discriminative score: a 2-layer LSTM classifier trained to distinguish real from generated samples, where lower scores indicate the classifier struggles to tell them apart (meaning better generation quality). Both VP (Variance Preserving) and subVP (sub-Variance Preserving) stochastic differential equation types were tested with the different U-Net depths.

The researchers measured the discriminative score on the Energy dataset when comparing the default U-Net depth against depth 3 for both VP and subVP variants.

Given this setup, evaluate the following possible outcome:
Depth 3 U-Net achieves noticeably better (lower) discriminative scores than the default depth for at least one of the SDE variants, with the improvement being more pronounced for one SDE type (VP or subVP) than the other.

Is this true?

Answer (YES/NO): YES